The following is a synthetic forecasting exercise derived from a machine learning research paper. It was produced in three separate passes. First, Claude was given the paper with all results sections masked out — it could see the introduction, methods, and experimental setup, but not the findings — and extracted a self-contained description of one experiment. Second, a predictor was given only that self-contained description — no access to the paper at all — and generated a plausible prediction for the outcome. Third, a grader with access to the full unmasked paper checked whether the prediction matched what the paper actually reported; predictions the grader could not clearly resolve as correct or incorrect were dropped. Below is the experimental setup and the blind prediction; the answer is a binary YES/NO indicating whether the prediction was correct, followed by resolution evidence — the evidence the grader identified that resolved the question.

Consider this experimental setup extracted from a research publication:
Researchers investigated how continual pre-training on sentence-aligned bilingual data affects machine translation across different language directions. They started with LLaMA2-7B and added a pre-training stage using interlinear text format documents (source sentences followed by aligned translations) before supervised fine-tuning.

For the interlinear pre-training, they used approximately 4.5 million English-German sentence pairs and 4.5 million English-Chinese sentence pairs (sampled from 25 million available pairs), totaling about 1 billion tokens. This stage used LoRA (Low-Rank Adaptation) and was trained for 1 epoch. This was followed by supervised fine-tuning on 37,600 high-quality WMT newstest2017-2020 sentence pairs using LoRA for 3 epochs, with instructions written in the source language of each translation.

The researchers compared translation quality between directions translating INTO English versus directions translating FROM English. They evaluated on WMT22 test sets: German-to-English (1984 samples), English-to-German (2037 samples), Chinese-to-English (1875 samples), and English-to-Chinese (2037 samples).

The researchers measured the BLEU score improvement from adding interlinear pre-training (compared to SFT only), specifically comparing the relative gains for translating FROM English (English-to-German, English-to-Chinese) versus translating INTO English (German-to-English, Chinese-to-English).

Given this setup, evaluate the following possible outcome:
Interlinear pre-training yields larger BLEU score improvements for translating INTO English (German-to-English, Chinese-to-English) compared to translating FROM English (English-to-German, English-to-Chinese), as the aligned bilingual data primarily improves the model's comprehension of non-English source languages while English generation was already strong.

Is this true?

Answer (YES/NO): NO